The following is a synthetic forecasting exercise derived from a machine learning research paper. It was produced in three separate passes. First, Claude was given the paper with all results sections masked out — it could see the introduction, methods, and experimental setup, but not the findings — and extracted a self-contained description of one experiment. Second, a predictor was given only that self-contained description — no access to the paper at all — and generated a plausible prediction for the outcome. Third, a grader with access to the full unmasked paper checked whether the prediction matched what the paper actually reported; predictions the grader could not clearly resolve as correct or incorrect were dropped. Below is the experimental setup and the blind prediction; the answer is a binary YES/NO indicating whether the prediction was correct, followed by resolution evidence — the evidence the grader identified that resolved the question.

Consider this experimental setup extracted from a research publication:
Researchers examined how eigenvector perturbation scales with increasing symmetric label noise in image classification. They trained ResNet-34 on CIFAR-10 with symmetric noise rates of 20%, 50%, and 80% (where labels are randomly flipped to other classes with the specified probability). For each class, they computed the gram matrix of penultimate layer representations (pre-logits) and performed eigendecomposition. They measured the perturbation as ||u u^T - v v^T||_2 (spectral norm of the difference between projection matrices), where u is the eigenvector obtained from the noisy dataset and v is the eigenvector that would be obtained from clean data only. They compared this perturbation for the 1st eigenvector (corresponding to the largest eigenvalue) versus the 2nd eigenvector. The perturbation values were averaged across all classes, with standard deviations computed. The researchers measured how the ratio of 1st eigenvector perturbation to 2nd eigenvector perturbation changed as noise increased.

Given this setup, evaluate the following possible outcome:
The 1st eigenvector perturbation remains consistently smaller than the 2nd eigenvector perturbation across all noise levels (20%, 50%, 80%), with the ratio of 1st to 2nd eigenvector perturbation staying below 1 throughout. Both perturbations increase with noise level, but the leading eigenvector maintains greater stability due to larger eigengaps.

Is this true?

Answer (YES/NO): YES